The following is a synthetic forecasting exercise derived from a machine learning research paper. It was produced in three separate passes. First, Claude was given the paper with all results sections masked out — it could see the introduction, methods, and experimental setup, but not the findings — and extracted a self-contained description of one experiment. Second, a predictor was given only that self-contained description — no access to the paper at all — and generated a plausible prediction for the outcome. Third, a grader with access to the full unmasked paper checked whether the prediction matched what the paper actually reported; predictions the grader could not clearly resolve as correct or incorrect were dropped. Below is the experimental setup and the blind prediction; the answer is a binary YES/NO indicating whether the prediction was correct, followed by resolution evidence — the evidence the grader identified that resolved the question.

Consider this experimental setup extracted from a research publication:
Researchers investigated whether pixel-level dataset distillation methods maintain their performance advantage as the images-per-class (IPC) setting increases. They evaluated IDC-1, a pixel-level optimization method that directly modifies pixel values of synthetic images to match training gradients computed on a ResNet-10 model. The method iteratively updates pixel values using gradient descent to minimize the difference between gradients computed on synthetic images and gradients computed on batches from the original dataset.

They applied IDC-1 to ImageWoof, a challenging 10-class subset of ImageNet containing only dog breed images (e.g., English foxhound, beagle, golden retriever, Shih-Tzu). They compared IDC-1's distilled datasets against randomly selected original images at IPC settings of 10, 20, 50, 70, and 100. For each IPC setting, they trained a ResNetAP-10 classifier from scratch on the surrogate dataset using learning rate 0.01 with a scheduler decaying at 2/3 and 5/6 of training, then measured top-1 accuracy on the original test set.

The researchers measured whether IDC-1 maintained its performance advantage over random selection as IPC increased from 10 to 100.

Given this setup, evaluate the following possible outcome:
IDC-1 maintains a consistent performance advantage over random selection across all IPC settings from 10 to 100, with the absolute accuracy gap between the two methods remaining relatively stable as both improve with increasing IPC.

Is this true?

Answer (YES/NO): NO